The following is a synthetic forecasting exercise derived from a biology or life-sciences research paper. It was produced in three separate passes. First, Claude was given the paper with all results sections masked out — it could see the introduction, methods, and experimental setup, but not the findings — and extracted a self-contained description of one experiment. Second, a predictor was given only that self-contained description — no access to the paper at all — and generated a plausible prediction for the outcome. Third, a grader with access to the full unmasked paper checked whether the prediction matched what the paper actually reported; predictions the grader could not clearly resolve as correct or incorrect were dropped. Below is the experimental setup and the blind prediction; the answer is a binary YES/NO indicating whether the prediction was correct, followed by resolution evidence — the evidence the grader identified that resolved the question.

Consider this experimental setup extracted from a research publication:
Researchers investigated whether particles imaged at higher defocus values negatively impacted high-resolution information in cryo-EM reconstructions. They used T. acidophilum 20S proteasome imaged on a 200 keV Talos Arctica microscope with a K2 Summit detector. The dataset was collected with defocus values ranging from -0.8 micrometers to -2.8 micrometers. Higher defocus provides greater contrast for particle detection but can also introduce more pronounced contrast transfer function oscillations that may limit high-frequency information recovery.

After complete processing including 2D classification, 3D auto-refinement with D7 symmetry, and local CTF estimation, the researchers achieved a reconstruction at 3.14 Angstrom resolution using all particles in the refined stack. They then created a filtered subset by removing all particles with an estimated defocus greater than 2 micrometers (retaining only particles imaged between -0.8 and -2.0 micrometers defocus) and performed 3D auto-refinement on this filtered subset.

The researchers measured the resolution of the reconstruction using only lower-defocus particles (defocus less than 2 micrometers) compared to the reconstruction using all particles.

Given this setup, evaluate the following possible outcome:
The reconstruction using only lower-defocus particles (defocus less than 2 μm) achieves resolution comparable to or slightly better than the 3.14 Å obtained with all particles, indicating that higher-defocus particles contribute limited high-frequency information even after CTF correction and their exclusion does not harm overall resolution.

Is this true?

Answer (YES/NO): YES